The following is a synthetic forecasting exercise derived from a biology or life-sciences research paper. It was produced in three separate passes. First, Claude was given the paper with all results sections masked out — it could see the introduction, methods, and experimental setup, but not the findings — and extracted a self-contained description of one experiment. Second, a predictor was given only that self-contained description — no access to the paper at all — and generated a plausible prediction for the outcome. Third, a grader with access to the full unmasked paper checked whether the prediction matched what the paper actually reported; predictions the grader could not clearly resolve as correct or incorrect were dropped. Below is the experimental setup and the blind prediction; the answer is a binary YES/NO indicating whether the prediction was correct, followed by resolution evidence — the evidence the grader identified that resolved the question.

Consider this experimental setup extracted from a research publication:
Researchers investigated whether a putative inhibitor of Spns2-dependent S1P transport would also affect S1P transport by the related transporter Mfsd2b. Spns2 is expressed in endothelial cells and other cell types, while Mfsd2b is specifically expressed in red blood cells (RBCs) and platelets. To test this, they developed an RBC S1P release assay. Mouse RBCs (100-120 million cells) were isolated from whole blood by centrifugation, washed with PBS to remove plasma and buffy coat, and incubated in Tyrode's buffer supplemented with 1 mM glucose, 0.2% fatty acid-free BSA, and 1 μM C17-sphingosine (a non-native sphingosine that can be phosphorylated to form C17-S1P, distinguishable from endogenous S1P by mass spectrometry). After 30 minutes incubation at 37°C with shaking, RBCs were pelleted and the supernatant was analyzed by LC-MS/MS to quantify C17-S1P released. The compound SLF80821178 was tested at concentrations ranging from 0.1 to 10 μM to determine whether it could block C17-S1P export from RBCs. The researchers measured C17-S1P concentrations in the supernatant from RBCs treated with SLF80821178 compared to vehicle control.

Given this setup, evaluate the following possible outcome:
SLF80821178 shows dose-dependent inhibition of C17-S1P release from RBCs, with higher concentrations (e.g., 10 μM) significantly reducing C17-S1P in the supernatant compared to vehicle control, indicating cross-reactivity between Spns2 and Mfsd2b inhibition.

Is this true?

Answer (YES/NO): NO